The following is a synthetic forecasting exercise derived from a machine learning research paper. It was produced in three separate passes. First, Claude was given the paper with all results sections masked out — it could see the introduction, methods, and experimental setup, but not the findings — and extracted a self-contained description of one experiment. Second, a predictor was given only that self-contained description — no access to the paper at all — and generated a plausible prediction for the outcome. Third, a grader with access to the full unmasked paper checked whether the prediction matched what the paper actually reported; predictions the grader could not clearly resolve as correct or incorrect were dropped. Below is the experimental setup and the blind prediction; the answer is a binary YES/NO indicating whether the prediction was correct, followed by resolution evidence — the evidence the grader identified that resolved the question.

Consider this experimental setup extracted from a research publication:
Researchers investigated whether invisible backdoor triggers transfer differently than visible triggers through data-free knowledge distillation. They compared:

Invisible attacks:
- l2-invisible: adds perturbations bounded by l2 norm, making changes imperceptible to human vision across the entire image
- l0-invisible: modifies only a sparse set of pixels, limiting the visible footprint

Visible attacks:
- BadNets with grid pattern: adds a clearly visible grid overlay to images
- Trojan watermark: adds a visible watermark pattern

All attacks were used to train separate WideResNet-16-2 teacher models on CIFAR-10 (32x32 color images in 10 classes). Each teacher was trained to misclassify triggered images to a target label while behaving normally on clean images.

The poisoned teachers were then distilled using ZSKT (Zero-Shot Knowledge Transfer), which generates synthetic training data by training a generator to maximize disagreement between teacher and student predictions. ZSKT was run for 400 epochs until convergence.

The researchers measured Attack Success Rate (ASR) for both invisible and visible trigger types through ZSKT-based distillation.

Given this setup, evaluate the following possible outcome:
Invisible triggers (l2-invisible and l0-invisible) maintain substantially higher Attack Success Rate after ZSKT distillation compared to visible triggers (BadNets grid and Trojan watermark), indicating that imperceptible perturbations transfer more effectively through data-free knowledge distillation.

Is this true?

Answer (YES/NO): NO